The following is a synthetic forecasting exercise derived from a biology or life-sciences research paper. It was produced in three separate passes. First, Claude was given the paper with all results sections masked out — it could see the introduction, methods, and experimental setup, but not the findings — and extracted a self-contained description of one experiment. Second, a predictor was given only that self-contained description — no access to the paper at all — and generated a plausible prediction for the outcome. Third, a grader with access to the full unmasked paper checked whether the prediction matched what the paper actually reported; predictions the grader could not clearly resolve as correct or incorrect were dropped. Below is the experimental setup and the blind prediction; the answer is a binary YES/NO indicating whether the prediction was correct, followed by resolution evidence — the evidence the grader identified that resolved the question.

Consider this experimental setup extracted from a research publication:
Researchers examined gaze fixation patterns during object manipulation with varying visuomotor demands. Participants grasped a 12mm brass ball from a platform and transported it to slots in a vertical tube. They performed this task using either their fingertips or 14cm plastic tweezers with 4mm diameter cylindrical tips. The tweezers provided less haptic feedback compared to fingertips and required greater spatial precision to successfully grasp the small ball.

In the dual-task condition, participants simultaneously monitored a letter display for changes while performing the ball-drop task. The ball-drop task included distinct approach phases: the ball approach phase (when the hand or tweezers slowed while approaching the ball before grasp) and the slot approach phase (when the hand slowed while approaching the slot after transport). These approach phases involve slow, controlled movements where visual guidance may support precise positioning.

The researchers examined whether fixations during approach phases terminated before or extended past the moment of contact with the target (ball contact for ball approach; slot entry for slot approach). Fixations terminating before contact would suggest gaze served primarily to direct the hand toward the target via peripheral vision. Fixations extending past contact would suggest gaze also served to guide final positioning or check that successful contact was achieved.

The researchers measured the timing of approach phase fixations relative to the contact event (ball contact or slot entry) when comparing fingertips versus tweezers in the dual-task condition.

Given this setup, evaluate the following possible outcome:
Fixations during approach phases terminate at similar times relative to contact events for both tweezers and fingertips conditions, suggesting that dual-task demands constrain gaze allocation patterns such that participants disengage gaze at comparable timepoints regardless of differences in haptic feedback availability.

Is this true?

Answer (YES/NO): NO